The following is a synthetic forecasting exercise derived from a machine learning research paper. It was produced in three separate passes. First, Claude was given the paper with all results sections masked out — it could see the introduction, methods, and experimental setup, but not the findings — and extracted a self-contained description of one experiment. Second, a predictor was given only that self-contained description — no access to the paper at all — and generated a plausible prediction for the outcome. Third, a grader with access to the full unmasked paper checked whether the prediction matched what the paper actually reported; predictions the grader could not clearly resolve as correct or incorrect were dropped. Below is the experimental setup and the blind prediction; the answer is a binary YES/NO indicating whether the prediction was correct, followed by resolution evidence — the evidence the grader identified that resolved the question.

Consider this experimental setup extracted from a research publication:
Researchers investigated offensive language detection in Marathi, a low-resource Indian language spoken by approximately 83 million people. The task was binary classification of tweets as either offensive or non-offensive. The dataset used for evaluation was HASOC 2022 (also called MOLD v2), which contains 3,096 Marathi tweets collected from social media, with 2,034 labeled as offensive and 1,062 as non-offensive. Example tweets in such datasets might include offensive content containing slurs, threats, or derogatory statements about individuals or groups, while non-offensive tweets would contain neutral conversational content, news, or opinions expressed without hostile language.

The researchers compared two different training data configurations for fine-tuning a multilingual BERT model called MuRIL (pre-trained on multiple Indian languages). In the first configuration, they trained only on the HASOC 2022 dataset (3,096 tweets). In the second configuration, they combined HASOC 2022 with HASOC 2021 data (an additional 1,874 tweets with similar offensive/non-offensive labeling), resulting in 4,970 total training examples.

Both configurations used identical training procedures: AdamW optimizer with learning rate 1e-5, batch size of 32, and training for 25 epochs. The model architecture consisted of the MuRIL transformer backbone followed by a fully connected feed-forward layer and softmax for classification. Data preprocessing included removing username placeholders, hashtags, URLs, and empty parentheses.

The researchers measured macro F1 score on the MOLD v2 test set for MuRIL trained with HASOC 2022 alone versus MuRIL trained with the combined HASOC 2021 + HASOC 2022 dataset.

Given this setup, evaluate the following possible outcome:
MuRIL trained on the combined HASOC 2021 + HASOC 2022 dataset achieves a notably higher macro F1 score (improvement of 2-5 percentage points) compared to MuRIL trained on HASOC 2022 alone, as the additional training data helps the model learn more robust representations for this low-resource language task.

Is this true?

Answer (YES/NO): NO